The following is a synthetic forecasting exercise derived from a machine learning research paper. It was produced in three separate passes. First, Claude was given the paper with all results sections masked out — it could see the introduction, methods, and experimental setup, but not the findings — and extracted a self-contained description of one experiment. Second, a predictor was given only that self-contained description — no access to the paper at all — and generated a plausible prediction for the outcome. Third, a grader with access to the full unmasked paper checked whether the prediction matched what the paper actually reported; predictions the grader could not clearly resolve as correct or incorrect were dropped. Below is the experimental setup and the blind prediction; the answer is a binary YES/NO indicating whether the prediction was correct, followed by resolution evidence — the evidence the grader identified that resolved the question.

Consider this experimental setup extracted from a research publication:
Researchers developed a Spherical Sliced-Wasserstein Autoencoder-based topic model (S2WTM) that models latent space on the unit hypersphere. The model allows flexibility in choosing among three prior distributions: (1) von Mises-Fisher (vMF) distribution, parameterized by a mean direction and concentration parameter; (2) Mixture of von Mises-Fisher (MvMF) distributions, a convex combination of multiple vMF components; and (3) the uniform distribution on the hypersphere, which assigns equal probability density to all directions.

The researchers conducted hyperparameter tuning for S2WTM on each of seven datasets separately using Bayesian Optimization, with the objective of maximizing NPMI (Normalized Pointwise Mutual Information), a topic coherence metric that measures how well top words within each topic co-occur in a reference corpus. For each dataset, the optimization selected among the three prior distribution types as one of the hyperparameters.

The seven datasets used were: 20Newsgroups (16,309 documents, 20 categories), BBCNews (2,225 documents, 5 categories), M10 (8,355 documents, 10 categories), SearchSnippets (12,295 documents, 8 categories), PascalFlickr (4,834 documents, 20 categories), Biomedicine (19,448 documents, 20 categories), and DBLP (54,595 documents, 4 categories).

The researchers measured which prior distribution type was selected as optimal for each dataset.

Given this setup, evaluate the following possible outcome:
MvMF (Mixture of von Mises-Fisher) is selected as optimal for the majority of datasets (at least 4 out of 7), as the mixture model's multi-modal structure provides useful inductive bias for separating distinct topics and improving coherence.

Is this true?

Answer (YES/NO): NO